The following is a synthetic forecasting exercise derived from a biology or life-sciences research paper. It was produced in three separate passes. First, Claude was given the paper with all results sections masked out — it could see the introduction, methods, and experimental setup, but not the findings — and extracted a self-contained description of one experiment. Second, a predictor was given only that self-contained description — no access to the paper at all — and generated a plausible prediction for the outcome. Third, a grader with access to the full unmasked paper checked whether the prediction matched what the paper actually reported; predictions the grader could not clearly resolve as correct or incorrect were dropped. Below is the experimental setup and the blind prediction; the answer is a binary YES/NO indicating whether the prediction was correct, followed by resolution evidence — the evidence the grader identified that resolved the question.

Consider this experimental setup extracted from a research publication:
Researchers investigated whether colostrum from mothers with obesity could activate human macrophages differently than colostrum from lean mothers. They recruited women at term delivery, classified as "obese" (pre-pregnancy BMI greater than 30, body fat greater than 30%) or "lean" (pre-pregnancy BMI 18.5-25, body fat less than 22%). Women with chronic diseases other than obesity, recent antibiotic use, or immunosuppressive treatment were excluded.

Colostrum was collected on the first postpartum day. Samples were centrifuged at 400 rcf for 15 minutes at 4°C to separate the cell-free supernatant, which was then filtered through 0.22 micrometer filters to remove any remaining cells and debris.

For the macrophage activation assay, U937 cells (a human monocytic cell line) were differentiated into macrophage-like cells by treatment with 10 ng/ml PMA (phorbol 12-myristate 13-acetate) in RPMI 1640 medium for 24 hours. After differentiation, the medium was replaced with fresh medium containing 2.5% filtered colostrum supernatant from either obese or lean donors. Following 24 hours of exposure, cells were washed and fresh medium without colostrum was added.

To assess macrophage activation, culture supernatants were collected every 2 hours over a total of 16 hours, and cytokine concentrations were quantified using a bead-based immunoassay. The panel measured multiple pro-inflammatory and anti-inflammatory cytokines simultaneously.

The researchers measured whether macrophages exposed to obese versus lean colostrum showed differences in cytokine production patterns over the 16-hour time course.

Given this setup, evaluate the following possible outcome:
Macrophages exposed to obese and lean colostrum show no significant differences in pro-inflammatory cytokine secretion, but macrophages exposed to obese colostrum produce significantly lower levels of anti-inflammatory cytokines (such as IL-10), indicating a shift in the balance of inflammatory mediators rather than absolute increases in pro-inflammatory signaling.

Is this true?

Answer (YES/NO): NO